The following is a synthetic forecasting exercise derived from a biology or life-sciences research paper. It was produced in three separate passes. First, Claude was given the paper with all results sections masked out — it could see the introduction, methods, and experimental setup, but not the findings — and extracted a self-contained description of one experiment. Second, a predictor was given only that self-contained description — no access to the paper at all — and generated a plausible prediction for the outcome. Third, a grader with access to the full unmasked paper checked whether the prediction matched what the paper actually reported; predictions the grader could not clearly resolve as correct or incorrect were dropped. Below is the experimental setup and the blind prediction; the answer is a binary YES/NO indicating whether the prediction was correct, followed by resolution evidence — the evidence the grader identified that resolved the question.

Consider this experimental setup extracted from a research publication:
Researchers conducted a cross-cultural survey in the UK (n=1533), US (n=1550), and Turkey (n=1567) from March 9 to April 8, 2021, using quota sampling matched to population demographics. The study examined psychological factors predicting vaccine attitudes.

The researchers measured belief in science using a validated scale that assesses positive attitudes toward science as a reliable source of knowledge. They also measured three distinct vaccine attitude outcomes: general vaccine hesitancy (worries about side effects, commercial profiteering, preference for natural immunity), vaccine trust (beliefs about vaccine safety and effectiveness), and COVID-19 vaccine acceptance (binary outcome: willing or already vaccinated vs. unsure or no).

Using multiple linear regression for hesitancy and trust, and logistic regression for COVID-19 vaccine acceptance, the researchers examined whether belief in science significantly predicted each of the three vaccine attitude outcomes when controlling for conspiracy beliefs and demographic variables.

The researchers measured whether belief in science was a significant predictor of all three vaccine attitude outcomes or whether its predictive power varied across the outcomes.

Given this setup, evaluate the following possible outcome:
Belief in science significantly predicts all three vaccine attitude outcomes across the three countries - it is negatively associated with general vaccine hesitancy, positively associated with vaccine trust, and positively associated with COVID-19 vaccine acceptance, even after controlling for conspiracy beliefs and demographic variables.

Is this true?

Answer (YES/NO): NO